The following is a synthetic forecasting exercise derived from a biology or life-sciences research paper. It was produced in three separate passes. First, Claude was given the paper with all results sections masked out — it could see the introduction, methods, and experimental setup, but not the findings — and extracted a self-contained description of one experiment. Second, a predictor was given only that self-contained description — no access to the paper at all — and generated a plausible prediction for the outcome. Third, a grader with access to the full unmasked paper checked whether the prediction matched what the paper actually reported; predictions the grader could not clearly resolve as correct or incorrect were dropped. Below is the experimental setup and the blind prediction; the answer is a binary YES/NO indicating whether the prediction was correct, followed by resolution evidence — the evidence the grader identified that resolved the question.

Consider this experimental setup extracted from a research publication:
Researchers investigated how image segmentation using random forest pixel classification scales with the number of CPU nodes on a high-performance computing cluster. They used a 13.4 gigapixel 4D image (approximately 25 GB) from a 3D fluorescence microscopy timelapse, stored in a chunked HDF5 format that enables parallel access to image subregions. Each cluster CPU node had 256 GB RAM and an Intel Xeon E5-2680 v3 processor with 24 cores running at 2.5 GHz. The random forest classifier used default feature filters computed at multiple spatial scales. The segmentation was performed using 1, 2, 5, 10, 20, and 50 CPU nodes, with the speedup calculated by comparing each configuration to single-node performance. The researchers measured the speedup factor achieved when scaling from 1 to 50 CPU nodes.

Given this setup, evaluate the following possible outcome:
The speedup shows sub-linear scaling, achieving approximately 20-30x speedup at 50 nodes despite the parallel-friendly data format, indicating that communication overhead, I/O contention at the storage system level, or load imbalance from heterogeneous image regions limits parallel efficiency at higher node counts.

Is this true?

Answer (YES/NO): NO